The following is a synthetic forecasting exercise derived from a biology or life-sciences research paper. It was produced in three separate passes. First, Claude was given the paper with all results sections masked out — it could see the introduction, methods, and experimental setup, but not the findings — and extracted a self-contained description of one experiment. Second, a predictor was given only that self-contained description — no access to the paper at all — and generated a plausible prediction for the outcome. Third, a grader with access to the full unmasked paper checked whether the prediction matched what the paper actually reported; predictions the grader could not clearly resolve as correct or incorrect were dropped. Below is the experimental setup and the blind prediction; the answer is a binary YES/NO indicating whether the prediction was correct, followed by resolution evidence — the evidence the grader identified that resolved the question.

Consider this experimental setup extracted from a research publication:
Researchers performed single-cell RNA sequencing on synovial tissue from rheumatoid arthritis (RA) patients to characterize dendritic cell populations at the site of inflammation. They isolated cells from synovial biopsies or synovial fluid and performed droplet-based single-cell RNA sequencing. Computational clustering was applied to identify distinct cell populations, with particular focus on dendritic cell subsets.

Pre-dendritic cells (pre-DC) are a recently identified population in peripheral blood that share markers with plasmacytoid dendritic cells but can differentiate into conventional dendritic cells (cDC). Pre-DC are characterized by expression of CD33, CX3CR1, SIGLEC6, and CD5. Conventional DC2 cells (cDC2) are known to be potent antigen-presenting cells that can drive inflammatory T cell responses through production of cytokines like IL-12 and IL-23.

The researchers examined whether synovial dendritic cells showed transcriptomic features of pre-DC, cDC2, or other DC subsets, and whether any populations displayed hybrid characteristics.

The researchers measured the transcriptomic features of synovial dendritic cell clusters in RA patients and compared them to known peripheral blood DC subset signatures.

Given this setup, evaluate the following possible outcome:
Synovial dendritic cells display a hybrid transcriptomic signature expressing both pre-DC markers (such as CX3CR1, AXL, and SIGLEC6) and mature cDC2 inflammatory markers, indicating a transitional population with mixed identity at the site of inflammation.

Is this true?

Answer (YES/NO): YES